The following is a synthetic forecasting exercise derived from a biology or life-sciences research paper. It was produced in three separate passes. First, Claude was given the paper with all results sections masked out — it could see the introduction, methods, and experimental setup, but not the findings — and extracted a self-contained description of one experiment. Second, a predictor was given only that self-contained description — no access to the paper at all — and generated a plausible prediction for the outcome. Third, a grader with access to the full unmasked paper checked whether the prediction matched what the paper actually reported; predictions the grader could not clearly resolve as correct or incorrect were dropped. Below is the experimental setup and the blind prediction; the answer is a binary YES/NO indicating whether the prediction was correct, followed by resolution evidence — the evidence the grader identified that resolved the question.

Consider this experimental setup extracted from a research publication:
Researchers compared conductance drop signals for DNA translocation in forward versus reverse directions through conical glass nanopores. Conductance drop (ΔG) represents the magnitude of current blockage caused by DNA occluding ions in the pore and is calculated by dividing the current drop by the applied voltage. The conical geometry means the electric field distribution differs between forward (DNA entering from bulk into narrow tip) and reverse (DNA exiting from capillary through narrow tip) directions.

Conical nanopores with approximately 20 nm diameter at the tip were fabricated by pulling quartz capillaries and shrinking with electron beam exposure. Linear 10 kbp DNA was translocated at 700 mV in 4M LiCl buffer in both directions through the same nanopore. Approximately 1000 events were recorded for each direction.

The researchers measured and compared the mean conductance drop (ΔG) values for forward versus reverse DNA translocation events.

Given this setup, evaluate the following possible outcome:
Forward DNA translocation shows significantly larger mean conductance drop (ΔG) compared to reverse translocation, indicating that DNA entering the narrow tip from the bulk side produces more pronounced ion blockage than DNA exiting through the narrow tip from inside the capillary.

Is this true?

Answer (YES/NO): NO